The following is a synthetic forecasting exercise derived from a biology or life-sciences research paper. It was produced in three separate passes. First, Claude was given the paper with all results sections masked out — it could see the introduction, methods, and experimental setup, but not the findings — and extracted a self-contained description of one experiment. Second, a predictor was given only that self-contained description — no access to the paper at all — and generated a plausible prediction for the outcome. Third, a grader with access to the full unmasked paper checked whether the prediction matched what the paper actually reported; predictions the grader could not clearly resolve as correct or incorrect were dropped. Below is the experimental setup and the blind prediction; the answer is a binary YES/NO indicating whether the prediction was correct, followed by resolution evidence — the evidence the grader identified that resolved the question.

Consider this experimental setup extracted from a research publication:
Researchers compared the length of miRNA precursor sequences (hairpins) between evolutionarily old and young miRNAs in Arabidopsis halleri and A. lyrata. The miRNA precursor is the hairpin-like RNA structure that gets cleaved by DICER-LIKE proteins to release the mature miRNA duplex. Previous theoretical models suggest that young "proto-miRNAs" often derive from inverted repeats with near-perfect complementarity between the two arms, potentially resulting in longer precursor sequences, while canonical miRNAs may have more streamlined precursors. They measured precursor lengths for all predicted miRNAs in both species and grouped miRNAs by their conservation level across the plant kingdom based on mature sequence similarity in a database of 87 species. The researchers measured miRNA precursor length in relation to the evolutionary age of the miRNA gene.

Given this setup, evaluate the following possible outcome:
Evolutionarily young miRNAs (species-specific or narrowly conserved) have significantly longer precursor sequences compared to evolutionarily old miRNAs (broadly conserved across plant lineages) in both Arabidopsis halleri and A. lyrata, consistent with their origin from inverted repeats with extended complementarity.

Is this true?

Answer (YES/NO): YES